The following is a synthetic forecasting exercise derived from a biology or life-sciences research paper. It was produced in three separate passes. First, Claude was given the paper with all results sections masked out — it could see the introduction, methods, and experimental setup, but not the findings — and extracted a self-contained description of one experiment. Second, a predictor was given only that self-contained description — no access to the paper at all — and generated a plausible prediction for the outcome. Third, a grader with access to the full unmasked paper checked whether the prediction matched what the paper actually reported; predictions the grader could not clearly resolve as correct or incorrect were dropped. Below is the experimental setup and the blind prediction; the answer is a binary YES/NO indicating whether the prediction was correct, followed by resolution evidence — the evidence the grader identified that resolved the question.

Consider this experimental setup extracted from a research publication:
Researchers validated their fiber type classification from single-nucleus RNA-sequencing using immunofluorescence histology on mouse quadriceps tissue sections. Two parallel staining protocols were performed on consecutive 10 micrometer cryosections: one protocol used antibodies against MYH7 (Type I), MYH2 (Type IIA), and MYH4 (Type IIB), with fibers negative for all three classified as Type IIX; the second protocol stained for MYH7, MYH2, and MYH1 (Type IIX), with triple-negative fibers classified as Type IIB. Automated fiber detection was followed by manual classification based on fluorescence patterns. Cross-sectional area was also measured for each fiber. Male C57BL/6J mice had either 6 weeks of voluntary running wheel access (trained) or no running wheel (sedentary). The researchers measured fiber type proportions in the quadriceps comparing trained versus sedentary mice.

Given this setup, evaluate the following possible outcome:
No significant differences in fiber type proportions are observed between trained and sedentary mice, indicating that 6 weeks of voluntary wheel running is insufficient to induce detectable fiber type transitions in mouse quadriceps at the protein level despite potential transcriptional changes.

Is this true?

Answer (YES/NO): NO